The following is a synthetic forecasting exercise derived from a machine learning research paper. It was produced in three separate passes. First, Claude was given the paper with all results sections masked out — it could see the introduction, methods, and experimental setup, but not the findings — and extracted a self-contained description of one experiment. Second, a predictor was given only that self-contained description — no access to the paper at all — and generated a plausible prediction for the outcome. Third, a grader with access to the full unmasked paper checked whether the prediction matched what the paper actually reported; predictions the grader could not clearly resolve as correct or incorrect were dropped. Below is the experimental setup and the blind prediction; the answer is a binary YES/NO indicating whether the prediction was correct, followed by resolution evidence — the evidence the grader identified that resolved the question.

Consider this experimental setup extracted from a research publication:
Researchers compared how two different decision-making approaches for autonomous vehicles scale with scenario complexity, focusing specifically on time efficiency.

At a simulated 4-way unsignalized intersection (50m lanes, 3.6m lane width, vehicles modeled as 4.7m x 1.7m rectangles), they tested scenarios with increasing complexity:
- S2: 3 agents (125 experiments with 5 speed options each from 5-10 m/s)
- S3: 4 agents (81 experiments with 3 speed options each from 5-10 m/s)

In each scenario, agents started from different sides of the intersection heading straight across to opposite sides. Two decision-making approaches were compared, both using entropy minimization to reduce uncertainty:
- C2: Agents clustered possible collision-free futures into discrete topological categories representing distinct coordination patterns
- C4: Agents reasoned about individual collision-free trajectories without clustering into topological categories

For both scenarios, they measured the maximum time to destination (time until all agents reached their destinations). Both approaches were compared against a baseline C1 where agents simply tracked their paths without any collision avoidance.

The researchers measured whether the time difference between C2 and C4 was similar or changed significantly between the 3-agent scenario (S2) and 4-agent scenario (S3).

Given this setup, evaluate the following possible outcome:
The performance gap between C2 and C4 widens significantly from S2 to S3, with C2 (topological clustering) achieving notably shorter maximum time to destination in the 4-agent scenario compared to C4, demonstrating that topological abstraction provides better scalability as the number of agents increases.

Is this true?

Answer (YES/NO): NO